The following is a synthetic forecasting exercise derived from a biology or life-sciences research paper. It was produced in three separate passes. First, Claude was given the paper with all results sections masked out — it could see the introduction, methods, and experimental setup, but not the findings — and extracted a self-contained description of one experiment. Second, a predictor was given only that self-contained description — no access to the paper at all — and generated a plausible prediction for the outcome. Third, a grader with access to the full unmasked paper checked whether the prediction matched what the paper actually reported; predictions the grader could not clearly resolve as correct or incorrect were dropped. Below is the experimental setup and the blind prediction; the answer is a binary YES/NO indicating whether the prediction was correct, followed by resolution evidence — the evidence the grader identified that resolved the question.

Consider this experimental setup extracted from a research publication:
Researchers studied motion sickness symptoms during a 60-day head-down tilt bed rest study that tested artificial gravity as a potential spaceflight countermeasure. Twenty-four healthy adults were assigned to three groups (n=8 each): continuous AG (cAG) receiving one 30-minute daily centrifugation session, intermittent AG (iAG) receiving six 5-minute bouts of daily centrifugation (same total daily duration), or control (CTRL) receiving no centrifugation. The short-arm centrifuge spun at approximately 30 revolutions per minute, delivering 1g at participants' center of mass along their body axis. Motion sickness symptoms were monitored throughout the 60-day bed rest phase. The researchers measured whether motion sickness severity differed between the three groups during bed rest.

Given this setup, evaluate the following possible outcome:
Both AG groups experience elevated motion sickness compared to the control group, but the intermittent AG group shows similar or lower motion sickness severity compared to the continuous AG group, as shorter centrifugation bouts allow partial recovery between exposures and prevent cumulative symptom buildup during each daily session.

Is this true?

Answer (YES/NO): NO